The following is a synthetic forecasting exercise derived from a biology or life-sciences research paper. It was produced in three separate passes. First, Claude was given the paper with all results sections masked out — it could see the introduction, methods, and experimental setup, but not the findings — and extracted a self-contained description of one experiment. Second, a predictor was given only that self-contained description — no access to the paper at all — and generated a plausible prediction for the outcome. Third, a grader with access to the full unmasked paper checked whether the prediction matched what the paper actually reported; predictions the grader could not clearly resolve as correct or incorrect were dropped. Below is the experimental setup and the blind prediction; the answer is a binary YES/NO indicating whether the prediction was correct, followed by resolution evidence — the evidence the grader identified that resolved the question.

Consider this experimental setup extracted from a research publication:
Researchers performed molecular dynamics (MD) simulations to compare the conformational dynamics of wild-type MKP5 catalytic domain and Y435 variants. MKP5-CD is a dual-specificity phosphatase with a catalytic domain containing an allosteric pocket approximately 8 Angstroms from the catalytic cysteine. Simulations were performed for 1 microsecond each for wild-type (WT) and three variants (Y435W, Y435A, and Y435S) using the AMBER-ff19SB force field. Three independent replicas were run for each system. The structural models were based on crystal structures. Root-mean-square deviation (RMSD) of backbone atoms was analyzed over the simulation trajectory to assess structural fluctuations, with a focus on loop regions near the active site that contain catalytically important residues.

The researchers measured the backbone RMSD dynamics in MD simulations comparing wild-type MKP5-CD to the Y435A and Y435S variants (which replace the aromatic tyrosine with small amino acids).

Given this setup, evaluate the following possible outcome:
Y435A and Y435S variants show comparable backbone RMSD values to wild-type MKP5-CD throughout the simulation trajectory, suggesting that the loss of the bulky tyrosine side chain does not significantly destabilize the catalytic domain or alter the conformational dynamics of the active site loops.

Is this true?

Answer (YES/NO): NO